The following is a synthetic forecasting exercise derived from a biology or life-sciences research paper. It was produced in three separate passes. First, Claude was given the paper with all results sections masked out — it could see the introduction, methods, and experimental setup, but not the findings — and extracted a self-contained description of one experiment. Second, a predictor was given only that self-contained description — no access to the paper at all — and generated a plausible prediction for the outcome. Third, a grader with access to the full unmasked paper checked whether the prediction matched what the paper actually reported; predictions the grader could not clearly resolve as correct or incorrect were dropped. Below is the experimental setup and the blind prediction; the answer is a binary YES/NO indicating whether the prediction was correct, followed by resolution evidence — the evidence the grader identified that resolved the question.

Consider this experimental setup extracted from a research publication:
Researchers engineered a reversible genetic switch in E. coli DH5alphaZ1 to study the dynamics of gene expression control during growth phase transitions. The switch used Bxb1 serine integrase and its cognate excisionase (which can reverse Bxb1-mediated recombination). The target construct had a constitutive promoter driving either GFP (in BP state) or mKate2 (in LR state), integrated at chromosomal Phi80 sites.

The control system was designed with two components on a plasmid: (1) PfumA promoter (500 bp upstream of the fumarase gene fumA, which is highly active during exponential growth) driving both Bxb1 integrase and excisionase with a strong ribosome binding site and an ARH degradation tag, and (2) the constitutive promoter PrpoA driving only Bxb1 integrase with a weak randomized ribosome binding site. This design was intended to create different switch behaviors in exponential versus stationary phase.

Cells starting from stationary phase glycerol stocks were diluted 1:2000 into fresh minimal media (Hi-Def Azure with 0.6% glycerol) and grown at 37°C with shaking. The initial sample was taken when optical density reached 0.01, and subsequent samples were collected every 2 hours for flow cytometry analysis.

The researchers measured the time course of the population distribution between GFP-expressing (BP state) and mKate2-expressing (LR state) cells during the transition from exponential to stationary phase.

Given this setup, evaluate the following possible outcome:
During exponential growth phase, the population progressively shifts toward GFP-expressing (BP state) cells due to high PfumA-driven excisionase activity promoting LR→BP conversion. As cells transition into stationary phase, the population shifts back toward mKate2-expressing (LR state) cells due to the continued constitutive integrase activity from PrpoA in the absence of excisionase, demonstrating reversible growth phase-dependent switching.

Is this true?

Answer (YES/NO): NO